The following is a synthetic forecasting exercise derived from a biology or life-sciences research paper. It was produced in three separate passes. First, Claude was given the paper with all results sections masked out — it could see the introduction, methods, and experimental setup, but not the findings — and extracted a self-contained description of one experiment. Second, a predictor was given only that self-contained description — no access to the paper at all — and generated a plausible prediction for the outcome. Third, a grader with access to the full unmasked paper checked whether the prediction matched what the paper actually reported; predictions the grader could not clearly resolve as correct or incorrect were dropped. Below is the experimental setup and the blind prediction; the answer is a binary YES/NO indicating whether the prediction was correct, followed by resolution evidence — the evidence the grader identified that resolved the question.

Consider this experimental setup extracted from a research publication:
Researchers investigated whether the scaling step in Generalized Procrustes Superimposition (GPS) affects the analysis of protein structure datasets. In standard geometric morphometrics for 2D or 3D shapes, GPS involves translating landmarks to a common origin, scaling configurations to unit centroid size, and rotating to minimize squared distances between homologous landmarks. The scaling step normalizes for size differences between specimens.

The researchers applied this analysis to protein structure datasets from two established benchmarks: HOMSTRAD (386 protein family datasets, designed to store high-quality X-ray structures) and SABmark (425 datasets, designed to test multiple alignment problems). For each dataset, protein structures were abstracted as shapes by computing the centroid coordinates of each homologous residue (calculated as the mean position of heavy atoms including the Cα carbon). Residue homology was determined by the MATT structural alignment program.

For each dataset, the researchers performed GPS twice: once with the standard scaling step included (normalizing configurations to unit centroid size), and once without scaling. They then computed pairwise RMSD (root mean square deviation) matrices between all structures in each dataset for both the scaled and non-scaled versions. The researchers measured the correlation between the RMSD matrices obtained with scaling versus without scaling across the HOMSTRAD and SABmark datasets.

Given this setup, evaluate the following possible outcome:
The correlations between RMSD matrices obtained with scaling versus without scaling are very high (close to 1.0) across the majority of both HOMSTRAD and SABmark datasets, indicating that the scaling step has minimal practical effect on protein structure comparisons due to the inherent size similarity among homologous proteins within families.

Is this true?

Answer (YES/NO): YES